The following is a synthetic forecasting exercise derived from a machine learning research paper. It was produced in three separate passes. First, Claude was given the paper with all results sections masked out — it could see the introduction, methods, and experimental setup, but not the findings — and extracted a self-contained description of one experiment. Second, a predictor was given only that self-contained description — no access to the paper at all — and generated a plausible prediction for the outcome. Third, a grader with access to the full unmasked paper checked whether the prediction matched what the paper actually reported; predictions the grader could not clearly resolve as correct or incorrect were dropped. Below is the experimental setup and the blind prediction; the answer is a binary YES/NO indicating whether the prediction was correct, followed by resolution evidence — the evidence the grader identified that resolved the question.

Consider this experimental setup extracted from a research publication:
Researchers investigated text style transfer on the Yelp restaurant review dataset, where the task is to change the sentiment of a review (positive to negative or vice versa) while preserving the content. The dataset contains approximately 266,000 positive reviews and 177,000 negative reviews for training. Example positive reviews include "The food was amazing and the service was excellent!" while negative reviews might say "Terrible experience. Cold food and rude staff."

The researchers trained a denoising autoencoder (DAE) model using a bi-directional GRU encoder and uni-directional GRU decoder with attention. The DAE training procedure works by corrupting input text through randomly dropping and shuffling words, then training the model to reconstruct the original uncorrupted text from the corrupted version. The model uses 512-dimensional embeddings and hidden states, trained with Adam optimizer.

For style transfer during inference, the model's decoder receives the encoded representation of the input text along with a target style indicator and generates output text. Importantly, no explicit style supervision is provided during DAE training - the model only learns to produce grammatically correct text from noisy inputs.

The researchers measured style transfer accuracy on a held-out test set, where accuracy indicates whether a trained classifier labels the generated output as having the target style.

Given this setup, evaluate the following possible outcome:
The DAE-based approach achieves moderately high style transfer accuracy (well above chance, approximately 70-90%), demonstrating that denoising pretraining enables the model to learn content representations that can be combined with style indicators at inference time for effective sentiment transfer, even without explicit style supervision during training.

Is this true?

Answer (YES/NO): NO